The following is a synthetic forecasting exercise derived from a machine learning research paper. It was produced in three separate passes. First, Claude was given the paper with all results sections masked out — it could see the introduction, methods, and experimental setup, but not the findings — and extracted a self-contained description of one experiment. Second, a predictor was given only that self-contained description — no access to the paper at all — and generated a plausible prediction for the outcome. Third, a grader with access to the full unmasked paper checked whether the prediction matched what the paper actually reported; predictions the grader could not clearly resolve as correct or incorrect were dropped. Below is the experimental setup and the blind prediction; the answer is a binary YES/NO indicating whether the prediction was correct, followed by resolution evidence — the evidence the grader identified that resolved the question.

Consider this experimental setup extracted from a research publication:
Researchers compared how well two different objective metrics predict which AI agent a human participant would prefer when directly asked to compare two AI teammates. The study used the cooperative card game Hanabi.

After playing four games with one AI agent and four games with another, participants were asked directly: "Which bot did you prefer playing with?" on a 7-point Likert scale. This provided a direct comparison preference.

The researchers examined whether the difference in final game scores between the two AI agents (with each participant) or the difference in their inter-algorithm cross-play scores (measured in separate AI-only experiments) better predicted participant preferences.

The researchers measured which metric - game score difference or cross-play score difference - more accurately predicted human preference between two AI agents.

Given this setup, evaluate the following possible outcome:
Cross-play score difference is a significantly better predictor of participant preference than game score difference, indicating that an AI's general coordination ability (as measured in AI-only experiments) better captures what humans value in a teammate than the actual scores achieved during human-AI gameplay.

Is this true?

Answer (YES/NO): NO